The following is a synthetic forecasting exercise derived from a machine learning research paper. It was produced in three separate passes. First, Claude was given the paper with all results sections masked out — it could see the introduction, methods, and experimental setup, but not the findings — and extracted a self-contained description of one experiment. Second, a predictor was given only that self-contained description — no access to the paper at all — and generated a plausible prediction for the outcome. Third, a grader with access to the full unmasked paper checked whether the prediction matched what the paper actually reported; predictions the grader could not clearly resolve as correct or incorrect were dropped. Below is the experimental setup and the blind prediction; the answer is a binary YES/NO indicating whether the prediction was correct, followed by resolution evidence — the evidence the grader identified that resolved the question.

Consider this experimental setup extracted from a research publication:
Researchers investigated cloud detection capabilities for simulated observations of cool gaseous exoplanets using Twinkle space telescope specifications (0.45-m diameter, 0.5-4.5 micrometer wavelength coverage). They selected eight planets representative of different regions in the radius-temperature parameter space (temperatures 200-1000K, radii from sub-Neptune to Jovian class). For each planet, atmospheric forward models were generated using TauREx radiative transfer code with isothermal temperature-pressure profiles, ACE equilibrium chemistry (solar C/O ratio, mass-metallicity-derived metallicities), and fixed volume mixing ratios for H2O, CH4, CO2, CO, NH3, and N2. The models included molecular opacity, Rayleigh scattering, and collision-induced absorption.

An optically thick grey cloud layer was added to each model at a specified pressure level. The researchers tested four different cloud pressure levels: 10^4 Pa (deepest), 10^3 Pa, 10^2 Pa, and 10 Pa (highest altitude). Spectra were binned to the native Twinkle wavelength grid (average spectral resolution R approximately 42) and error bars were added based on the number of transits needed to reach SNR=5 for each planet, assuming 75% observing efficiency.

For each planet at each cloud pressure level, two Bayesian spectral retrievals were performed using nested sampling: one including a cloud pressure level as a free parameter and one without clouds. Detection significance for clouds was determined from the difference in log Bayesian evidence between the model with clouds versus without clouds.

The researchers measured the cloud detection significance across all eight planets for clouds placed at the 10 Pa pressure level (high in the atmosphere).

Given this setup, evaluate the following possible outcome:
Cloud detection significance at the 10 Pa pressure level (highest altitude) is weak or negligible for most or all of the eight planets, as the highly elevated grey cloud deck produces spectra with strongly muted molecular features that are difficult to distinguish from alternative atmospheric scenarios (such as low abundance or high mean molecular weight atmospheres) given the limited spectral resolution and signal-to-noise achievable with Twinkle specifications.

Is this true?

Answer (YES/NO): NO